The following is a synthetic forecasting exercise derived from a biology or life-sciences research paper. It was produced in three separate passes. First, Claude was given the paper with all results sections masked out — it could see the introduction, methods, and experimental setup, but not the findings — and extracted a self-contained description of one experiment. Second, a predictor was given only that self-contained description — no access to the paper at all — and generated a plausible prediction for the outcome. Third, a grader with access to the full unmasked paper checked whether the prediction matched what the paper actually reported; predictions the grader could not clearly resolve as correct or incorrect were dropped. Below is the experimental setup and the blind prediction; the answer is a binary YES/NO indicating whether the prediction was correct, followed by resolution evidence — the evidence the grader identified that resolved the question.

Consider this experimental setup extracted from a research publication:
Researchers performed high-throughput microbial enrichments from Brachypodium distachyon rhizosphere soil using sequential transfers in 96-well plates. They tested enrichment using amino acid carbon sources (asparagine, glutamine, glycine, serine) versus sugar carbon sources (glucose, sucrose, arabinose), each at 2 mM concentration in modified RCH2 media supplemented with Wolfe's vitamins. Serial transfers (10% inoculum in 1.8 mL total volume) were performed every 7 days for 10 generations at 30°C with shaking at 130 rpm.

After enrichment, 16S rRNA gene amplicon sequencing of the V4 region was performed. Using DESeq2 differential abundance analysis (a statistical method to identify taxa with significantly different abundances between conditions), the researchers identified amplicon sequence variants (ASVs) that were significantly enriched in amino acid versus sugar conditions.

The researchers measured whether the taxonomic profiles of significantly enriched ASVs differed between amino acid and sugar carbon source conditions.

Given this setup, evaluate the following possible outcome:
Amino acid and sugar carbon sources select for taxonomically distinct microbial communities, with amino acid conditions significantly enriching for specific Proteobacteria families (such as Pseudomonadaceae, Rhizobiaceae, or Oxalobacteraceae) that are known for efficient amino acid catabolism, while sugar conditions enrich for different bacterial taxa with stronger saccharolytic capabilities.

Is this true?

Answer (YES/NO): NO